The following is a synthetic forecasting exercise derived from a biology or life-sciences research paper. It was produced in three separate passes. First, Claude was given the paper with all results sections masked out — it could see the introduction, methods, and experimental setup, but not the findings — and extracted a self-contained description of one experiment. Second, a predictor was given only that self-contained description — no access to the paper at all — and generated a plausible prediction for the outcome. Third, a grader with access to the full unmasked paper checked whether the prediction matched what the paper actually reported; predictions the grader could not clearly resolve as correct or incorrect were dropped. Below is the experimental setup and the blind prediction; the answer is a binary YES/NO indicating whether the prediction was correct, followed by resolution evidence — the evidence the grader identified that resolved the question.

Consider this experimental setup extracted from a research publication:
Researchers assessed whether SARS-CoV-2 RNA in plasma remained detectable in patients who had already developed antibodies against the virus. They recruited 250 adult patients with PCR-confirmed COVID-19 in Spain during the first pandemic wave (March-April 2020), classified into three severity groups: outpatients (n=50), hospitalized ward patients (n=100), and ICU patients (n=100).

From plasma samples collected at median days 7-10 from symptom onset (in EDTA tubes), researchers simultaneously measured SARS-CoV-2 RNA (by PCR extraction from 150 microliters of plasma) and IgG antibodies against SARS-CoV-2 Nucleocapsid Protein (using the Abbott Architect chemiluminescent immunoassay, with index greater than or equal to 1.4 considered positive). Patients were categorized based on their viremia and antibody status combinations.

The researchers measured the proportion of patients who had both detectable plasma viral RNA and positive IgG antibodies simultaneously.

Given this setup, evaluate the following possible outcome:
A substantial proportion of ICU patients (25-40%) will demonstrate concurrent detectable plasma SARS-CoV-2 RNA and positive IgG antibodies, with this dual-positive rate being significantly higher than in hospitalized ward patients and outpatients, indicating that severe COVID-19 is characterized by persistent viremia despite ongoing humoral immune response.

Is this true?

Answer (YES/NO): NO